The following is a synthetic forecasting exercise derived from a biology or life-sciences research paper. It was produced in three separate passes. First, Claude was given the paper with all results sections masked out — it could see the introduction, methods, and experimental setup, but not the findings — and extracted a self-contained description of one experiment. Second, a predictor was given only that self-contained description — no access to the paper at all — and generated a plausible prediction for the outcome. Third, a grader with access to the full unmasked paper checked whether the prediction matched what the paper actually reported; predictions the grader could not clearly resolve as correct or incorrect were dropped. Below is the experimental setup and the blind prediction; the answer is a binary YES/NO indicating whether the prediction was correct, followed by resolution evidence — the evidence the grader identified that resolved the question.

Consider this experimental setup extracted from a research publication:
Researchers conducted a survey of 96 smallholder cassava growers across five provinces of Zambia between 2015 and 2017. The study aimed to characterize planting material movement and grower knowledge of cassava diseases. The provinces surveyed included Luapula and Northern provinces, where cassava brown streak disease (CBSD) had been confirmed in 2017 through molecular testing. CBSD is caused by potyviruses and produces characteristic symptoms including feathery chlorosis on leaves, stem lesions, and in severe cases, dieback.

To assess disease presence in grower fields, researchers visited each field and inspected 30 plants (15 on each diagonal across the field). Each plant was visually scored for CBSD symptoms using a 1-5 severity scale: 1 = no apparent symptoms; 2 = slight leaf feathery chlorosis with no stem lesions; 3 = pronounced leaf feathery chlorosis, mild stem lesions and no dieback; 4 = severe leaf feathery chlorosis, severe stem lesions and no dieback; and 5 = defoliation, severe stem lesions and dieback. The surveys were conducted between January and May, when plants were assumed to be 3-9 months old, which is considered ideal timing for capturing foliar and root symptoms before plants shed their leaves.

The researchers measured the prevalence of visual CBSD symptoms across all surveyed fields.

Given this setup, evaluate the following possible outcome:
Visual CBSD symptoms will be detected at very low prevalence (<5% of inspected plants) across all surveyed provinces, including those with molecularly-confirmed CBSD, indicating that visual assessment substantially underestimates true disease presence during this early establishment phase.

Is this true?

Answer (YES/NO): NO